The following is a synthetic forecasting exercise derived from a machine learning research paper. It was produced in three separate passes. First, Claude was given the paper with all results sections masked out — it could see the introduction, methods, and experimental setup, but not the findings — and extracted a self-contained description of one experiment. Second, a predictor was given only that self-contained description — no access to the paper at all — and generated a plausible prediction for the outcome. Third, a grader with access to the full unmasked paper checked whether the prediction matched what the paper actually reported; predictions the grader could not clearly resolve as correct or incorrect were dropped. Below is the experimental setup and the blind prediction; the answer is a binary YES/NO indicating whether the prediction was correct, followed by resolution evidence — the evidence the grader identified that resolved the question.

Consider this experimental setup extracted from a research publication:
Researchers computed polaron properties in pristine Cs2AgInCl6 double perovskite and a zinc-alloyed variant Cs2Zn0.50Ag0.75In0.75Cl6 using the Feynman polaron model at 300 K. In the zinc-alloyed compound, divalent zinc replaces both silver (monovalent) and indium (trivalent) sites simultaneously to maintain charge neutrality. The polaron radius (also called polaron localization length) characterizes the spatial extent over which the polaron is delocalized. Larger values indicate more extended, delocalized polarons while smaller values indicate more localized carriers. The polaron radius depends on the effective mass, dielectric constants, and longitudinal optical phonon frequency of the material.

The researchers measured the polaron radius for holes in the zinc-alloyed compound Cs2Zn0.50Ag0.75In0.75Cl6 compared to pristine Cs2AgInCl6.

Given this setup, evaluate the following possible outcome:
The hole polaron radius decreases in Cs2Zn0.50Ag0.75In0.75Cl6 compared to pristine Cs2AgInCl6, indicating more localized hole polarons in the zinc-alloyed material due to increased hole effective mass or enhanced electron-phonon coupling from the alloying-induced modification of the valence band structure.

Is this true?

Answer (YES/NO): NO